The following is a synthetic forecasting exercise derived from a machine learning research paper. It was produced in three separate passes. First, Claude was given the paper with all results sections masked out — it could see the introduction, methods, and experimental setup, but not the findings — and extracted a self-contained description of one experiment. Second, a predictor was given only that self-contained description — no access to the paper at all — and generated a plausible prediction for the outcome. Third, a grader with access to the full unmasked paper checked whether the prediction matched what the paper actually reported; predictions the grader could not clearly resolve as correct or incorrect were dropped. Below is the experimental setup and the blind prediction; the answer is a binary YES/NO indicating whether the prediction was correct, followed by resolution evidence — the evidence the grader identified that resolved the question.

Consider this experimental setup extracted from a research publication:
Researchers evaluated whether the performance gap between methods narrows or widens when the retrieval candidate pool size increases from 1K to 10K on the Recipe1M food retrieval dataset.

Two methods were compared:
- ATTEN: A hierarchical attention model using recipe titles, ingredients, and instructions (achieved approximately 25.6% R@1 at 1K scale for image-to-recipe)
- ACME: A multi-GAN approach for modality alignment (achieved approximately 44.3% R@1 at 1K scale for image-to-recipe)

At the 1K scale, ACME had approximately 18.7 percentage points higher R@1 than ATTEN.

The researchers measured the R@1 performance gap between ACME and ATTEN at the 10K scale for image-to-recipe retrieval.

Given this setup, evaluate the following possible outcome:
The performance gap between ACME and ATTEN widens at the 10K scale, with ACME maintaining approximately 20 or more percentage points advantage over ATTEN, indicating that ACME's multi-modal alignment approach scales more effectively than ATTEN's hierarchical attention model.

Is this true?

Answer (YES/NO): NO